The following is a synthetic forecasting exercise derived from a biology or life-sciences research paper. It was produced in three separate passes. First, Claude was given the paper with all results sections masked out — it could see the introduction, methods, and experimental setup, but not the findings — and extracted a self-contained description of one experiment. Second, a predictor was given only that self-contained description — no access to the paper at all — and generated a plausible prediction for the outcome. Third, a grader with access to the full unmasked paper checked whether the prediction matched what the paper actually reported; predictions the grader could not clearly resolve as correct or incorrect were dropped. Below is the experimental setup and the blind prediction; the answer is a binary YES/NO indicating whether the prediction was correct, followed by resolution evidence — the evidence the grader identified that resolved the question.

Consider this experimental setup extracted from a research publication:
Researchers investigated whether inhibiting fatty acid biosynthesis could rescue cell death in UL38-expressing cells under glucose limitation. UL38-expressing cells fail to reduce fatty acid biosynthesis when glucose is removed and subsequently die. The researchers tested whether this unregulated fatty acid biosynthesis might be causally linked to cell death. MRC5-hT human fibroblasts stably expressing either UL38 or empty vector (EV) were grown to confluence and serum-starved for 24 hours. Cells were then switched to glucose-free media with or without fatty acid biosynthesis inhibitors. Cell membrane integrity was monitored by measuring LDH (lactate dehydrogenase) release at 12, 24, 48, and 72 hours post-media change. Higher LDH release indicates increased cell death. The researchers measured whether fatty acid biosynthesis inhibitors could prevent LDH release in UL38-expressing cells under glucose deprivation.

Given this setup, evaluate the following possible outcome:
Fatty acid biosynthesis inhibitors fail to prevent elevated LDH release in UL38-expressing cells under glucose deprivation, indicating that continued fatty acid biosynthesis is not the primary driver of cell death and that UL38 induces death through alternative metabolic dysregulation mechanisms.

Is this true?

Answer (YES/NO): NO